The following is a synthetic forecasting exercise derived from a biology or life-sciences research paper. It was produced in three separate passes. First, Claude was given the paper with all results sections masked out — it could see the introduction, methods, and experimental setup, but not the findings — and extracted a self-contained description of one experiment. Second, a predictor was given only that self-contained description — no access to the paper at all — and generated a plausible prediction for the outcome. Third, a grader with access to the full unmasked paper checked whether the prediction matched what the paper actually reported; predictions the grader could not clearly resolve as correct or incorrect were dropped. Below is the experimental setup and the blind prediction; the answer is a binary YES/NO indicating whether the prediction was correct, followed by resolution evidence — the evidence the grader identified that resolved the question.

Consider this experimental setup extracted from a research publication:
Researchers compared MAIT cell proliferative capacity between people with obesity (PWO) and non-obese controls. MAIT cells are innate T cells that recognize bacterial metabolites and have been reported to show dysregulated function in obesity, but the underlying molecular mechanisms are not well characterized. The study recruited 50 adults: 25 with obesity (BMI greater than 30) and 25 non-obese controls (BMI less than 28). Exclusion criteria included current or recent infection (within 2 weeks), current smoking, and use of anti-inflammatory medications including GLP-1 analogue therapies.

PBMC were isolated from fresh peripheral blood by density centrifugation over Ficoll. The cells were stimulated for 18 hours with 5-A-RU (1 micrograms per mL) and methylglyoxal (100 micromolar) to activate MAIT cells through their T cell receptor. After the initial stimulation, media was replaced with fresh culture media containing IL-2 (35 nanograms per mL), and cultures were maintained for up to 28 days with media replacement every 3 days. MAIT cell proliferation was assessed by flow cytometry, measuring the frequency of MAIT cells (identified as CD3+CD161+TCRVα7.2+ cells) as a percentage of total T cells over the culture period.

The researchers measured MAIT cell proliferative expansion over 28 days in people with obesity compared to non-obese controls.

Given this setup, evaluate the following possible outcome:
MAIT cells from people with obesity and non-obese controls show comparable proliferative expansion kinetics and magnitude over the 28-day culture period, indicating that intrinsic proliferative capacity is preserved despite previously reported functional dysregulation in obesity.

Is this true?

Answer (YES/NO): NO